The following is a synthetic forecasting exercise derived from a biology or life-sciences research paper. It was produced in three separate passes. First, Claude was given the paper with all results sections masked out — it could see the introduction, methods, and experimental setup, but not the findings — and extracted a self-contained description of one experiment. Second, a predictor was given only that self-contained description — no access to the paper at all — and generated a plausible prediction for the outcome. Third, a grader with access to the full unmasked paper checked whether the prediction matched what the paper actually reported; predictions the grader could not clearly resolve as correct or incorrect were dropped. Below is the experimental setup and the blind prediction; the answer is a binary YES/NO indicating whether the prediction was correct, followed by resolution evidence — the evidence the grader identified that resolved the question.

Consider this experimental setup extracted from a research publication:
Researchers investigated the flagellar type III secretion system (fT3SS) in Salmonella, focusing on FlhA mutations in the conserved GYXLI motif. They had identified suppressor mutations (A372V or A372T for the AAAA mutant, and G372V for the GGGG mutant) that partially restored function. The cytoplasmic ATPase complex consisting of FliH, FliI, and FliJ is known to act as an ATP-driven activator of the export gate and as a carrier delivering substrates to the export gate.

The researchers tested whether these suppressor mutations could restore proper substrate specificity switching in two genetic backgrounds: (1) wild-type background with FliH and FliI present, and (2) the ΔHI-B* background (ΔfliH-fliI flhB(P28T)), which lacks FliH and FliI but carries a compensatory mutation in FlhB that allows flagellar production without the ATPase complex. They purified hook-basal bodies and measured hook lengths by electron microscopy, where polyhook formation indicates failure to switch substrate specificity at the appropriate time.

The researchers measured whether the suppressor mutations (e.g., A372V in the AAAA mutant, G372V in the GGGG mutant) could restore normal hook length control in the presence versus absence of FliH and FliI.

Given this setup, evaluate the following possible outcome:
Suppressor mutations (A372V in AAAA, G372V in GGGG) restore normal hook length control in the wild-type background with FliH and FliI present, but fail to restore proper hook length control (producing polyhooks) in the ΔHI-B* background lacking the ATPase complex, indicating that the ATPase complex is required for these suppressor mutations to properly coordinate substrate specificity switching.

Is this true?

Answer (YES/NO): YES